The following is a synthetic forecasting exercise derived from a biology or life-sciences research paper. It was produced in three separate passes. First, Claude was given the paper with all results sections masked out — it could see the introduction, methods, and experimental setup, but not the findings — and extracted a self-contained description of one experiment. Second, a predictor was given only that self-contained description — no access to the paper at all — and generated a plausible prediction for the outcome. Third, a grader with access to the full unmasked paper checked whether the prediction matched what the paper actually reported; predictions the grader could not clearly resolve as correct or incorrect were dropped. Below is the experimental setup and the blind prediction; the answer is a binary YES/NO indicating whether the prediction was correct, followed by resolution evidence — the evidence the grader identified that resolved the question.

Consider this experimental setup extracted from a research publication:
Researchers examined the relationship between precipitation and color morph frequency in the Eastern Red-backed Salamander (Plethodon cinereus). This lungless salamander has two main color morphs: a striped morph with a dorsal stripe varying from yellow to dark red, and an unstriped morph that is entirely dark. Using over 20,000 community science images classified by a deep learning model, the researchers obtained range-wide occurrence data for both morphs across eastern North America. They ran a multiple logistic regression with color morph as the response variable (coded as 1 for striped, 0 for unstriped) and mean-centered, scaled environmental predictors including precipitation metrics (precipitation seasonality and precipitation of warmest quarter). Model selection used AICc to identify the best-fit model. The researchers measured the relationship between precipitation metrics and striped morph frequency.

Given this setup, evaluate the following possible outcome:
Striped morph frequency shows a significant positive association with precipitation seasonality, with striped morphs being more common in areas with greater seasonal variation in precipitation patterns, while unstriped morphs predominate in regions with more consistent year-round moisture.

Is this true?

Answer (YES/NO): YES